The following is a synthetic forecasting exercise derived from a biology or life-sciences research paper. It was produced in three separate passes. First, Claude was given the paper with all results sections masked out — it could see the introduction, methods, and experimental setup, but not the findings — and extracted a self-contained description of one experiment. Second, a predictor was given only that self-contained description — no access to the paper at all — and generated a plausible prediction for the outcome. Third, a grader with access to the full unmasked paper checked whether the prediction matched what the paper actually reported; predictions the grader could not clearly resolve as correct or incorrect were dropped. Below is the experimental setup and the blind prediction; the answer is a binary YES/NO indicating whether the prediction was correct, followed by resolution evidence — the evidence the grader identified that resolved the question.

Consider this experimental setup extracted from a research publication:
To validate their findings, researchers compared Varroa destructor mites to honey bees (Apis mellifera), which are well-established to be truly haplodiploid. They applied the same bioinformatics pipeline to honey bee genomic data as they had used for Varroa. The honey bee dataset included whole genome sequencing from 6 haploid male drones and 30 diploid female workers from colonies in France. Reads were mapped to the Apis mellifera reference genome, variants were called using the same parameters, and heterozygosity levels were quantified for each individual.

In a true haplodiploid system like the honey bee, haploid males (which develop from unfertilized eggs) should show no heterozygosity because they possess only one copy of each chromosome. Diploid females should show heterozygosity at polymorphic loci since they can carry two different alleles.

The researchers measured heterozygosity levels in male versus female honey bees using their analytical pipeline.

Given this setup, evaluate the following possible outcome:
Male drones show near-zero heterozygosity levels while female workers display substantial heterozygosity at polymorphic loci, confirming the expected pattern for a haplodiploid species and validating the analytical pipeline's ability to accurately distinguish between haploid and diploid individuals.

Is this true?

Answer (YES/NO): YES